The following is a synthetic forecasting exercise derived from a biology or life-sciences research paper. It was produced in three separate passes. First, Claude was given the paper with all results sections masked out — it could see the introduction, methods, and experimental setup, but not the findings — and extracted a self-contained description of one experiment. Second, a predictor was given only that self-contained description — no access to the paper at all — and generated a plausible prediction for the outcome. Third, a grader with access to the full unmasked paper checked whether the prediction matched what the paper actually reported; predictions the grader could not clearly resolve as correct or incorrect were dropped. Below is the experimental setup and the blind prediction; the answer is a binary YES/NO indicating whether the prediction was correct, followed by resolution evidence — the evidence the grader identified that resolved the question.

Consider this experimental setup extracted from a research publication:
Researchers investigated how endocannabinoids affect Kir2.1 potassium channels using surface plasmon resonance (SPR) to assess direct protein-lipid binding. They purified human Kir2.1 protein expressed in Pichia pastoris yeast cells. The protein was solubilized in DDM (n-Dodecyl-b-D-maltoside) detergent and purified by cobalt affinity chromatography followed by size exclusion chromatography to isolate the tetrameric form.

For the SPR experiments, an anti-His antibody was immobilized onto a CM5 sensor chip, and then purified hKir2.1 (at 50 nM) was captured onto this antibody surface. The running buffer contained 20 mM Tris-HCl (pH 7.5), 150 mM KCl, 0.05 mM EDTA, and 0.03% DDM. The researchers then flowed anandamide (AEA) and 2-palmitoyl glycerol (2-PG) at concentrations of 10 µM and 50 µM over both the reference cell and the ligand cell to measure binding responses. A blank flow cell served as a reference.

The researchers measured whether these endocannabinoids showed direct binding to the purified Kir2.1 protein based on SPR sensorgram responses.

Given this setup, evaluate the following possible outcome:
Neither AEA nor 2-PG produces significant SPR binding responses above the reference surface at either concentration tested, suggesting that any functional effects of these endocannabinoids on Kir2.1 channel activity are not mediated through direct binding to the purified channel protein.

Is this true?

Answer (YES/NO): YES